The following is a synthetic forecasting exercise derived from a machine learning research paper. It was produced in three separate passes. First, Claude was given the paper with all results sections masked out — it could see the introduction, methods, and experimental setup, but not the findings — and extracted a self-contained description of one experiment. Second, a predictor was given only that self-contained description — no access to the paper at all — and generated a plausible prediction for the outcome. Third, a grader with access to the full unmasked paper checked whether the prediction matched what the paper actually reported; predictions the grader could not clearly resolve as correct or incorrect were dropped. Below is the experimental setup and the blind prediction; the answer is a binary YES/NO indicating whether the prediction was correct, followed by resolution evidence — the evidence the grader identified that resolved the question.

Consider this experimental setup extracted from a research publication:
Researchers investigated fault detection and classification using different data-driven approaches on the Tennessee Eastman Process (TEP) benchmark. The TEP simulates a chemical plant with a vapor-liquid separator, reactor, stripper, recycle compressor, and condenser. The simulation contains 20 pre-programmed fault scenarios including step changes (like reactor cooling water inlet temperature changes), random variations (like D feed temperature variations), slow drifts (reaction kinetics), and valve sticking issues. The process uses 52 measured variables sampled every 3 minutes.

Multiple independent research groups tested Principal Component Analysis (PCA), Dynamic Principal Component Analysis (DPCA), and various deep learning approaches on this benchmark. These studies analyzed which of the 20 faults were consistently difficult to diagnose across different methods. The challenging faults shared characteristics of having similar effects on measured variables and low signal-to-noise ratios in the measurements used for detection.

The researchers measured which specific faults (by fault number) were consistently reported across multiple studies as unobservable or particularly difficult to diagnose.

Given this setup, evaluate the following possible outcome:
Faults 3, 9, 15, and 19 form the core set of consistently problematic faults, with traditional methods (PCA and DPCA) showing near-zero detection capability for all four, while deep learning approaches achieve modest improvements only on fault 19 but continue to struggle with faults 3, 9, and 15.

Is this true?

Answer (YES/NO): NO